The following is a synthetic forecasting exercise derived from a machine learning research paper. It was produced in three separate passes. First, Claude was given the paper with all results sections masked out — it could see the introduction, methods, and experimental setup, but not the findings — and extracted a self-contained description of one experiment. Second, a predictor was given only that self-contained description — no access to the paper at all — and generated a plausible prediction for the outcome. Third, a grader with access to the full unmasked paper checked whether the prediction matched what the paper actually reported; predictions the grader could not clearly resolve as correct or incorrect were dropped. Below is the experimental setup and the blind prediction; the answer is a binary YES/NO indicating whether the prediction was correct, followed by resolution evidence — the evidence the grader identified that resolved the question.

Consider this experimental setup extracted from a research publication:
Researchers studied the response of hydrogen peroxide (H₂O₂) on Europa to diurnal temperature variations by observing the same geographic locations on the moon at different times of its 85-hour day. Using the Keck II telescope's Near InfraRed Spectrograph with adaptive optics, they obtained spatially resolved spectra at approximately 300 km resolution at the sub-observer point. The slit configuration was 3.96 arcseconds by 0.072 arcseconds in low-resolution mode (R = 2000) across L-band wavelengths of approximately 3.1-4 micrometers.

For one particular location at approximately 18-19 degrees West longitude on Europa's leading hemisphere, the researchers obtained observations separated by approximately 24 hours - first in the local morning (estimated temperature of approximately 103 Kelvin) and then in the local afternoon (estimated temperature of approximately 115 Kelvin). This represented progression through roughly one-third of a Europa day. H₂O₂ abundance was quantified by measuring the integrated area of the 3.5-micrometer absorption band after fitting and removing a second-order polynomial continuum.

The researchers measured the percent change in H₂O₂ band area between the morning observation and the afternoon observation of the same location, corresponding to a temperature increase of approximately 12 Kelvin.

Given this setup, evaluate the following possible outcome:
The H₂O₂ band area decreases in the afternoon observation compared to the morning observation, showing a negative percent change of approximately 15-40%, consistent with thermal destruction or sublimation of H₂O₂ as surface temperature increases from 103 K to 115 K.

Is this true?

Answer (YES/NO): NO